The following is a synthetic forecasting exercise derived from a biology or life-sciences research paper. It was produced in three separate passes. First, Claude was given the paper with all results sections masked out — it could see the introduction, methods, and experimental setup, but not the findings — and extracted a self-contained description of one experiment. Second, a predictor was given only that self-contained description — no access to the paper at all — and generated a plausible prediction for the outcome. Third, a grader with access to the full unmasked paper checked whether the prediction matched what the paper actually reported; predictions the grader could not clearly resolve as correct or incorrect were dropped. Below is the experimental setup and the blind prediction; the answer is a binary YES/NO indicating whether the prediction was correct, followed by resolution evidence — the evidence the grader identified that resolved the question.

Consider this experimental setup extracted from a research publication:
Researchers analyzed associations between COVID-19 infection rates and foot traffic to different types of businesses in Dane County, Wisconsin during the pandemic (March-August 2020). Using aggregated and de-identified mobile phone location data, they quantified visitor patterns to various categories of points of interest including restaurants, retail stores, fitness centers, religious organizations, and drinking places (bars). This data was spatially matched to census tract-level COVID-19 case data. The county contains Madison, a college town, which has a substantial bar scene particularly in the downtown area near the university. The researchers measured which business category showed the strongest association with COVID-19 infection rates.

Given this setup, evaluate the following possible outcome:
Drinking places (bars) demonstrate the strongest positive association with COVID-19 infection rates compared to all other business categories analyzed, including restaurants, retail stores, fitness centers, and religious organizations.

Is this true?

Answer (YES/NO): YES